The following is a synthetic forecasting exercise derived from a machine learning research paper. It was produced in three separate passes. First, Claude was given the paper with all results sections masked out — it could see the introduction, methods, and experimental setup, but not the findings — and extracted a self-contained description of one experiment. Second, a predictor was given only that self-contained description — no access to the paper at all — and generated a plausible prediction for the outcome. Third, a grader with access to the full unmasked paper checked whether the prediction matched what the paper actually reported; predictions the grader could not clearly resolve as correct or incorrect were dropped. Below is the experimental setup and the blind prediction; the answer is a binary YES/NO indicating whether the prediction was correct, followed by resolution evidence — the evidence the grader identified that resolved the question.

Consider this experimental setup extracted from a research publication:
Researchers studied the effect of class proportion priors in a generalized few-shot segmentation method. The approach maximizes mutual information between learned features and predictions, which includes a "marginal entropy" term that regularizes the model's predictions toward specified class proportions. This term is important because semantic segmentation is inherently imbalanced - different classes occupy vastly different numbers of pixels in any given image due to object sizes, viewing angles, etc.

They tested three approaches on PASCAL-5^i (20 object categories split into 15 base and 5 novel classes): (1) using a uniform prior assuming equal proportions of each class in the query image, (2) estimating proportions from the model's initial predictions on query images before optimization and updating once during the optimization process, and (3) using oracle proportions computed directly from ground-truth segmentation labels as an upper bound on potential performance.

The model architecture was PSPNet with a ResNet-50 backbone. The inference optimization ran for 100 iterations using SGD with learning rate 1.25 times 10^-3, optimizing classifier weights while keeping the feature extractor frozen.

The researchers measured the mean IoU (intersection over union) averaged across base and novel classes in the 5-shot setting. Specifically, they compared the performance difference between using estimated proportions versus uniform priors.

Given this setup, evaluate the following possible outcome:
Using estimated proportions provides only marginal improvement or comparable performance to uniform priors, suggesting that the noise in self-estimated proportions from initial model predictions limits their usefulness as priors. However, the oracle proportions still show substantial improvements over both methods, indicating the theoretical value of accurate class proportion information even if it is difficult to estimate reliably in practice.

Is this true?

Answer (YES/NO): YES